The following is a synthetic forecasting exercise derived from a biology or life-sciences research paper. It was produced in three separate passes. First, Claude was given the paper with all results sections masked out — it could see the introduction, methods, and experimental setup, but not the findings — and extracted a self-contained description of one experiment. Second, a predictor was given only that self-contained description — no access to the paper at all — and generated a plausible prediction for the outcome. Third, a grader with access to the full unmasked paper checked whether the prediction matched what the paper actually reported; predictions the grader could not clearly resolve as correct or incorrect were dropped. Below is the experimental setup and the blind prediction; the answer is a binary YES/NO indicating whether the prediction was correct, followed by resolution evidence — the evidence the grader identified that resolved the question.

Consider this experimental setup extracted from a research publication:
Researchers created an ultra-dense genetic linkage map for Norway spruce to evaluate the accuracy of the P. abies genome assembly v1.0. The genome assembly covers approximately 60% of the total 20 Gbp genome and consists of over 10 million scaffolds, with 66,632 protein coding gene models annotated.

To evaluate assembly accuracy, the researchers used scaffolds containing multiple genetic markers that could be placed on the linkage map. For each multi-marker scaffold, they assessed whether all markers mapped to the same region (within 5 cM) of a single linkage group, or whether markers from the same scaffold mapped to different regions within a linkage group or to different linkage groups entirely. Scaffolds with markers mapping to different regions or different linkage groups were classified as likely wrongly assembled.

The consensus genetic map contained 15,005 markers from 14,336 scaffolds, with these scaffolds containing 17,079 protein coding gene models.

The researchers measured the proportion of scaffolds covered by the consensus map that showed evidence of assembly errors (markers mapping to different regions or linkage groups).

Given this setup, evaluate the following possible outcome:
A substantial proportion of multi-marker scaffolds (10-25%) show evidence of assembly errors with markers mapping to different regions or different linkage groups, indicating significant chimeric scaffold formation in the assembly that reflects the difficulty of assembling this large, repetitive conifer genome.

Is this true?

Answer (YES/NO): NO